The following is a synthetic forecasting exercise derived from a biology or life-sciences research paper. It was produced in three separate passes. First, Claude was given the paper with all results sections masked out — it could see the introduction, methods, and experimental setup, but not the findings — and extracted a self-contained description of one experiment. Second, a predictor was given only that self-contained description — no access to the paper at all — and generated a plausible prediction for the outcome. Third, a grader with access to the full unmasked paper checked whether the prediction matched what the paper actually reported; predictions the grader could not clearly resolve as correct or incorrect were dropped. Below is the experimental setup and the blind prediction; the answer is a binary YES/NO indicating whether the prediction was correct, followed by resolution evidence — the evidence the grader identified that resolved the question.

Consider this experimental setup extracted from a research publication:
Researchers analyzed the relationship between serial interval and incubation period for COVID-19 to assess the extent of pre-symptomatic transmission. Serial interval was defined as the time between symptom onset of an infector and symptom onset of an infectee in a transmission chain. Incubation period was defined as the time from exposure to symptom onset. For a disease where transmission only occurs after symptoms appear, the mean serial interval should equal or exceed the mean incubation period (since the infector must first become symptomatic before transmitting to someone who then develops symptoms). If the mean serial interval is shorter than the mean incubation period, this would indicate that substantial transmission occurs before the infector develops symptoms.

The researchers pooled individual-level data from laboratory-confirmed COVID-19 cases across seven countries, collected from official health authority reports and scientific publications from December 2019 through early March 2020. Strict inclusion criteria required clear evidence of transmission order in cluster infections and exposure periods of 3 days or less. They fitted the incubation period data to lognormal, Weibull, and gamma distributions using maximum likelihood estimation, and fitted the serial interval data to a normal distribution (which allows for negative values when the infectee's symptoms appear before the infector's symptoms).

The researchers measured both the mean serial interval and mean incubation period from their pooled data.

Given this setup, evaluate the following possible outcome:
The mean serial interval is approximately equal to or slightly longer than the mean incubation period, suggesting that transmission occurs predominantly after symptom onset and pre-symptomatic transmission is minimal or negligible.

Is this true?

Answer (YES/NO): NO